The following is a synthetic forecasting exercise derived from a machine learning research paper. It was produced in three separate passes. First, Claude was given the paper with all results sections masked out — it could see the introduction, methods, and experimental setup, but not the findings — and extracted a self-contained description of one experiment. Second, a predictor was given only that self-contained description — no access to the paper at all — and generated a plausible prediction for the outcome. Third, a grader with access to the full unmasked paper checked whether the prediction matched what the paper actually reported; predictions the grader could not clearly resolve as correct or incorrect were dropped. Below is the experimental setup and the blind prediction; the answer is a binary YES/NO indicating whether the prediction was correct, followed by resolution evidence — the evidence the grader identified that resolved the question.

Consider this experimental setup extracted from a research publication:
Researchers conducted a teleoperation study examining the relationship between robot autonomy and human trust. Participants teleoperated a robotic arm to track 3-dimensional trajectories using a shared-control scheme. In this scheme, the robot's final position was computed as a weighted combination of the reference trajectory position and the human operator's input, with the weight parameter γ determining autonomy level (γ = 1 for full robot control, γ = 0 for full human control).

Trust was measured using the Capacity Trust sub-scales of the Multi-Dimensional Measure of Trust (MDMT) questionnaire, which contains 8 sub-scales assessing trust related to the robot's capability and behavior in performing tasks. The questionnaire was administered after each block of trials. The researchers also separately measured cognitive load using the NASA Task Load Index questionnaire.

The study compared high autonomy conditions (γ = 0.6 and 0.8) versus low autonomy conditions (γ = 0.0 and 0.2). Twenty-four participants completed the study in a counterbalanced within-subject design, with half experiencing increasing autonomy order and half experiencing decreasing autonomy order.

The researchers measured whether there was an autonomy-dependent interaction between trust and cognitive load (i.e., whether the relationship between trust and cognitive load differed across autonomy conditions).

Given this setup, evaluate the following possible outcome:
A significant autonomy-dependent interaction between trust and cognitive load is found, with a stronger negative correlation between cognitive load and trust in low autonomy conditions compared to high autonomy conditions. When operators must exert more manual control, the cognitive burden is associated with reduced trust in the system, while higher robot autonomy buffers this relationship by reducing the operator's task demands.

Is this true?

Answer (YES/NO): NO